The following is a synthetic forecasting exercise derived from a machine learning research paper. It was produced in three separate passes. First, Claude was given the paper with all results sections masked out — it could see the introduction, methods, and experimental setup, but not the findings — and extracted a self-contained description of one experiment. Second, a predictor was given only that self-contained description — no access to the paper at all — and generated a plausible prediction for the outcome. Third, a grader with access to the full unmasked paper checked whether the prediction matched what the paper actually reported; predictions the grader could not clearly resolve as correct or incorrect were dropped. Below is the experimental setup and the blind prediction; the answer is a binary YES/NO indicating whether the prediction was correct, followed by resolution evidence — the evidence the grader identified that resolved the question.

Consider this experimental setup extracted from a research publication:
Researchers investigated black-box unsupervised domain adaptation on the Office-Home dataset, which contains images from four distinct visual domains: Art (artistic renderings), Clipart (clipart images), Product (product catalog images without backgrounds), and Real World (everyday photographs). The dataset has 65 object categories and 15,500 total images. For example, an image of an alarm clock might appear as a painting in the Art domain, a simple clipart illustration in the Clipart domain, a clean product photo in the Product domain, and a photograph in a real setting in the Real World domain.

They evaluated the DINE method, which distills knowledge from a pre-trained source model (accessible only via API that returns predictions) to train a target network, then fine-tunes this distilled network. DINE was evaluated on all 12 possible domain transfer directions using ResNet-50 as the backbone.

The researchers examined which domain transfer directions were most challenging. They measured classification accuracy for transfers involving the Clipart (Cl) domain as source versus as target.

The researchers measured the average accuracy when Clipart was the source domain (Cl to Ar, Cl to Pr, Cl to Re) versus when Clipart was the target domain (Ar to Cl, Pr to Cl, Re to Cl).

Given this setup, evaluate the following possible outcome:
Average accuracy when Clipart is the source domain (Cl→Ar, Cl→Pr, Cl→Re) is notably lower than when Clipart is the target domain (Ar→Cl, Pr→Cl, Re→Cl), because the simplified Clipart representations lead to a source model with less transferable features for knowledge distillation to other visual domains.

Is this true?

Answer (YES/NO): NO